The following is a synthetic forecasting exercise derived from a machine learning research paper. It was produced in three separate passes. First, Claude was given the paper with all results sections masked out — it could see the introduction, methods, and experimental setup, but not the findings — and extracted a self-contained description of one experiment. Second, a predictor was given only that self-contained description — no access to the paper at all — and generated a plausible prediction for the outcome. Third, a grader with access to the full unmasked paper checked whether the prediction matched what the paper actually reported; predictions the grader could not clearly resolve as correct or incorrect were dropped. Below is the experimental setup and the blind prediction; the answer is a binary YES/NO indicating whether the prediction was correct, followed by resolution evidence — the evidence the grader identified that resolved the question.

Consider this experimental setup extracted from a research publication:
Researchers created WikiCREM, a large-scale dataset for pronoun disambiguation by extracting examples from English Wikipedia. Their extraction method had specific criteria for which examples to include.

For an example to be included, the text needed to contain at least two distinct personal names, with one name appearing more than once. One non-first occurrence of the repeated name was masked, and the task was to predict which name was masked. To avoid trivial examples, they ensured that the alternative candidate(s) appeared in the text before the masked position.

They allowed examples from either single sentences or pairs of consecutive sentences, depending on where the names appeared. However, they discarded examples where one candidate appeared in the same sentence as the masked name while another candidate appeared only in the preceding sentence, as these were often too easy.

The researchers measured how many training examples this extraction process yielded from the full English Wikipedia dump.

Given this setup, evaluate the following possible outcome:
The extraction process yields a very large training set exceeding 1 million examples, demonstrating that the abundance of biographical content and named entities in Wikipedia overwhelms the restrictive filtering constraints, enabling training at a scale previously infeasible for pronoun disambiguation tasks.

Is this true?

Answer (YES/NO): YES